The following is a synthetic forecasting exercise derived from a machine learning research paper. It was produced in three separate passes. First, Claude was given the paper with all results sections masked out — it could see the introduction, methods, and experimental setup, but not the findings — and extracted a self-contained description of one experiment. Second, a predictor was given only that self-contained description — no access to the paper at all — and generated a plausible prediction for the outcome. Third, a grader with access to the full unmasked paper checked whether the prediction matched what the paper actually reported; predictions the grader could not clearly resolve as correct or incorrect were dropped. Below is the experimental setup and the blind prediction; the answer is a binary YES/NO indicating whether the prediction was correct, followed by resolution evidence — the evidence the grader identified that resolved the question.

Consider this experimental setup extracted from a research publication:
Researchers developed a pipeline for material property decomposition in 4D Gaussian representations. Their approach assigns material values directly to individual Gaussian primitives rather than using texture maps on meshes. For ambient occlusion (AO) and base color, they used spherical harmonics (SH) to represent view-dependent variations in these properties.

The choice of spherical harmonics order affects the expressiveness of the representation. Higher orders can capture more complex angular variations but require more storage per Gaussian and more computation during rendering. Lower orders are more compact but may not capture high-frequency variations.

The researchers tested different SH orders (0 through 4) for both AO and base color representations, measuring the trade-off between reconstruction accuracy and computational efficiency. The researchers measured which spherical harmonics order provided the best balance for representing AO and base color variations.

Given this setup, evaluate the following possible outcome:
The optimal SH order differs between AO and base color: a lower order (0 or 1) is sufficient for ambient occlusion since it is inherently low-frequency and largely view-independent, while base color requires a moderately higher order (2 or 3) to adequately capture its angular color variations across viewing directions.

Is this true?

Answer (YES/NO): NO